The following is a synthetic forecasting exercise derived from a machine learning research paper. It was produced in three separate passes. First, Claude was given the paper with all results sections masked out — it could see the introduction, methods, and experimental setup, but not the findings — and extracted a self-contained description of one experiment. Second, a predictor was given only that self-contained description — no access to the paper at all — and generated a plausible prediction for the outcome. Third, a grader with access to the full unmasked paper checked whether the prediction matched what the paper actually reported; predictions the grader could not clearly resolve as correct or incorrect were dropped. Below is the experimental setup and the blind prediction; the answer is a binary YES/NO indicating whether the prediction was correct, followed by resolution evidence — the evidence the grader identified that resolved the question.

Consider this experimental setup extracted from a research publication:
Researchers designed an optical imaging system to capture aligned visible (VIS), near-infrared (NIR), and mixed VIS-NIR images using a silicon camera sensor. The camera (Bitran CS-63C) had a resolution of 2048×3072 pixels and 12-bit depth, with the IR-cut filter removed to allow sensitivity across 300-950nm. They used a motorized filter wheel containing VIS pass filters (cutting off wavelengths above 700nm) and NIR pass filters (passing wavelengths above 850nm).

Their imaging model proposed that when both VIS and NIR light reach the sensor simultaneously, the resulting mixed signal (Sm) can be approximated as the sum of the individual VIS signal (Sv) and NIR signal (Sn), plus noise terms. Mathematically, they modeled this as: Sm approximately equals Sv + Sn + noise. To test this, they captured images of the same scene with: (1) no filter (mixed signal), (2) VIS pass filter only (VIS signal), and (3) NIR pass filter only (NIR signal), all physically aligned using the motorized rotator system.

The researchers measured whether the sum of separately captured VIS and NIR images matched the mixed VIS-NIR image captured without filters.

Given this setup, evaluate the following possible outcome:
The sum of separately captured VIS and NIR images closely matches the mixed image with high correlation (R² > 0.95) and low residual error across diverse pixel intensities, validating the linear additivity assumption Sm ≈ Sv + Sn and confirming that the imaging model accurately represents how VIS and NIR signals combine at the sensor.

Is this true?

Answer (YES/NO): NO